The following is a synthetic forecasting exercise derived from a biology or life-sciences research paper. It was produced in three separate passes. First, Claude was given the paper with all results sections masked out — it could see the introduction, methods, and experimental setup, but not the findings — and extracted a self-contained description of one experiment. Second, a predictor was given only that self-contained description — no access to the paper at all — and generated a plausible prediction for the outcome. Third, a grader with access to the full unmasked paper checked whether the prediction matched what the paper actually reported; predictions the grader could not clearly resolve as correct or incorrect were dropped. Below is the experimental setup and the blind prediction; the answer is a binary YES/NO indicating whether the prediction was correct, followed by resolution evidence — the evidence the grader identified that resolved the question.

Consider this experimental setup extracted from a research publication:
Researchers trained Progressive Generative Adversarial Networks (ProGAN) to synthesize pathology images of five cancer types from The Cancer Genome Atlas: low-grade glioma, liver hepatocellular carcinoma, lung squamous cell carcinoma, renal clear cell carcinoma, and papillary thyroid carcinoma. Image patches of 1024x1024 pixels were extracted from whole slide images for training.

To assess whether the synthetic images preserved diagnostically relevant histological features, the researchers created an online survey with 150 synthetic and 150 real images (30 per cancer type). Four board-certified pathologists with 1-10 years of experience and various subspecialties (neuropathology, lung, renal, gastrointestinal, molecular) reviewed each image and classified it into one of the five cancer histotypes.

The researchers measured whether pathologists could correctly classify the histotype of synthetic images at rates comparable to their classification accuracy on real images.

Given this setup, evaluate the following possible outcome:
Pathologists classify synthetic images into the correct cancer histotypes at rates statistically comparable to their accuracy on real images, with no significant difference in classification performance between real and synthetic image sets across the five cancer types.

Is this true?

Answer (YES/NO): YES